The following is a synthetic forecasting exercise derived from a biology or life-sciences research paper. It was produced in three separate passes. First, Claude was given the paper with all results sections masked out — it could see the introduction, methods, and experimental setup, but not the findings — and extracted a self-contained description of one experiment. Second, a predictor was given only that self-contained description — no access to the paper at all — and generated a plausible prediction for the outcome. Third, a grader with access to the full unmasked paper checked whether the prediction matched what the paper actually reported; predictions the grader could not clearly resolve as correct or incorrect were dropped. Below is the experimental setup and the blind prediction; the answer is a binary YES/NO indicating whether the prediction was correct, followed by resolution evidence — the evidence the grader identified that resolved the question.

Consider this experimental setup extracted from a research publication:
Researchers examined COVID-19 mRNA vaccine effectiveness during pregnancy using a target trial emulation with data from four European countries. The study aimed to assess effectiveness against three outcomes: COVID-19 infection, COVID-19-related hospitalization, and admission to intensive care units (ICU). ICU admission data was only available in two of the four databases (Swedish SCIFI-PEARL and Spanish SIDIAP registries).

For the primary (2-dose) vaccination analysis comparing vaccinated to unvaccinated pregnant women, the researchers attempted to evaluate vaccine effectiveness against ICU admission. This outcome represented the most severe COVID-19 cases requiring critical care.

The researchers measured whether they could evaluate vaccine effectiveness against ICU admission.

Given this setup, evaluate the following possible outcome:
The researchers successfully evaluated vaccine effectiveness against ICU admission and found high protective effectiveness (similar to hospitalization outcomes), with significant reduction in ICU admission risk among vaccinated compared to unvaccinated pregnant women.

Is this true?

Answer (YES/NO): NO